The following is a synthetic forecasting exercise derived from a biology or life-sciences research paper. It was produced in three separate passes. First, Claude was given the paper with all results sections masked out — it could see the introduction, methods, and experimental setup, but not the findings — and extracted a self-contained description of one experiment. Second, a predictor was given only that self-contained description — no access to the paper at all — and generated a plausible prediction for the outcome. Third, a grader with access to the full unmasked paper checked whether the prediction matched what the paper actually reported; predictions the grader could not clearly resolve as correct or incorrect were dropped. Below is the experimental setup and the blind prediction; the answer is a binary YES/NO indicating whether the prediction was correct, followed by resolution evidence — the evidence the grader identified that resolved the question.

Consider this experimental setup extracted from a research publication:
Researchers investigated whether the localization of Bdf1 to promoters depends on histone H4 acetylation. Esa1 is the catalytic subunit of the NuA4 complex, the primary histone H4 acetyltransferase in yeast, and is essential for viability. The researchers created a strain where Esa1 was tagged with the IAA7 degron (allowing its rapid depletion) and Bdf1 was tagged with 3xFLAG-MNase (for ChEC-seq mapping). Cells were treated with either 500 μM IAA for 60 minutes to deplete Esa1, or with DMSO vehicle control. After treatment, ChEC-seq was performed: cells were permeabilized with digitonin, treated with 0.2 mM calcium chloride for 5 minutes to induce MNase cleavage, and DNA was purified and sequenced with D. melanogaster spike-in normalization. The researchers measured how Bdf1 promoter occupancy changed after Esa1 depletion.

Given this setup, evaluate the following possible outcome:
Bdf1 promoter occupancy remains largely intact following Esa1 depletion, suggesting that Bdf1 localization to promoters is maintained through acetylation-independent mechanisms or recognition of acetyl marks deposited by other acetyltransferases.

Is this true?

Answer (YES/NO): YES